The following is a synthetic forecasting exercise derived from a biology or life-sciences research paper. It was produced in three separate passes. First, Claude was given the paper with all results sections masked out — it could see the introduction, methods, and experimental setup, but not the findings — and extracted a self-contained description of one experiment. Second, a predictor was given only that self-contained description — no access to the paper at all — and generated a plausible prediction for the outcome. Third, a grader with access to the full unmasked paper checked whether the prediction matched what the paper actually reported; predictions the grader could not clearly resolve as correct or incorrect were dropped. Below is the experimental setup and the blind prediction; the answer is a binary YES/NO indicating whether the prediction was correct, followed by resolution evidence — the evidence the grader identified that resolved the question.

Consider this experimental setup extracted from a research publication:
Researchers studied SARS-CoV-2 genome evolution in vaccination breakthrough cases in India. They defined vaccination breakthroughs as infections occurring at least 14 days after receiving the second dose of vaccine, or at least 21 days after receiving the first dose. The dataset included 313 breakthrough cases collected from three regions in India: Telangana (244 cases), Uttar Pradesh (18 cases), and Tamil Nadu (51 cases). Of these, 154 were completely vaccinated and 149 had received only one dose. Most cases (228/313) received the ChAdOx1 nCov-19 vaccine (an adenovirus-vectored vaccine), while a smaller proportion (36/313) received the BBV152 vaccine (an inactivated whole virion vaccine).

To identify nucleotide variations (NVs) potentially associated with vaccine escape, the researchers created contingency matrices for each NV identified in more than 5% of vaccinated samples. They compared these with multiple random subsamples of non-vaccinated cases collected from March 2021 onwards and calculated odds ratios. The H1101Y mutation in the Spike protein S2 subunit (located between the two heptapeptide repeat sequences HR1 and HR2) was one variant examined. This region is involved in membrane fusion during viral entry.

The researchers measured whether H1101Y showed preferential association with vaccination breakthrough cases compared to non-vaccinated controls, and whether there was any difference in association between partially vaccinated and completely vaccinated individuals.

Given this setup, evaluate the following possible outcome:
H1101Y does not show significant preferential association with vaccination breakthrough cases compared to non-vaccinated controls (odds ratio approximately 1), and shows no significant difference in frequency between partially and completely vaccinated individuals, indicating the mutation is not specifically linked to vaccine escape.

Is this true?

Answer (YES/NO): NO